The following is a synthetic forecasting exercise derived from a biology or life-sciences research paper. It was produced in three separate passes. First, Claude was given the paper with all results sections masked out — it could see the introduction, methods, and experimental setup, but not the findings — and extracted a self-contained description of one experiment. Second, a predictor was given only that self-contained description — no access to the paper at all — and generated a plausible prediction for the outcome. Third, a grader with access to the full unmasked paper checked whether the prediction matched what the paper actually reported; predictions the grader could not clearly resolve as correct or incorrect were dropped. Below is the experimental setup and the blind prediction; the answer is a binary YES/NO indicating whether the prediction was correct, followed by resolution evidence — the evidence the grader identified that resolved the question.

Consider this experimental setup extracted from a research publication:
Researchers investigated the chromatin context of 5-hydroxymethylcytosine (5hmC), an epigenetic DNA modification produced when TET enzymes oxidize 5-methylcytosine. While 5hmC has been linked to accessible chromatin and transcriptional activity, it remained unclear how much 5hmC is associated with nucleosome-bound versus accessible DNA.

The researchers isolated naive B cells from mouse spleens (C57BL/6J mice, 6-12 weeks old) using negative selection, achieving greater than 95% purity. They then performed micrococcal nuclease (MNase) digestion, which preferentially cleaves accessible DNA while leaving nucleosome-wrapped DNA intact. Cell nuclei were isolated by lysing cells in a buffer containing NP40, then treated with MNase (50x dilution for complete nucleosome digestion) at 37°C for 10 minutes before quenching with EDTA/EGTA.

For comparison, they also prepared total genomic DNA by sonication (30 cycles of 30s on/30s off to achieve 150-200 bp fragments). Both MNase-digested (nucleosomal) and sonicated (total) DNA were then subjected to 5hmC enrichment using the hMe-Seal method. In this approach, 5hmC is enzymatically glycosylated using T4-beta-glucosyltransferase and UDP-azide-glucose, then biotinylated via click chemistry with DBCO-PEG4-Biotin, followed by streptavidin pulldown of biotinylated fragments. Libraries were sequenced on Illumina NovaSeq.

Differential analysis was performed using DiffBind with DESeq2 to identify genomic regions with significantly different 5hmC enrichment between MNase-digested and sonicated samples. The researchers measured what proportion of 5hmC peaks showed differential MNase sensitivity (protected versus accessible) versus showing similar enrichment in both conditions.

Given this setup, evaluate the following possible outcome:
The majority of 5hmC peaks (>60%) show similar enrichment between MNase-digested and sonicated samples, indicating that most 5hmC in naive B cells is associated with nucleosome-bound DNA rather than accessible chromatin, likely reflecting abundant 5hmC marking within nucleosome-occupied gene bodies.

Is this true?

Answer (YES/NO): YES